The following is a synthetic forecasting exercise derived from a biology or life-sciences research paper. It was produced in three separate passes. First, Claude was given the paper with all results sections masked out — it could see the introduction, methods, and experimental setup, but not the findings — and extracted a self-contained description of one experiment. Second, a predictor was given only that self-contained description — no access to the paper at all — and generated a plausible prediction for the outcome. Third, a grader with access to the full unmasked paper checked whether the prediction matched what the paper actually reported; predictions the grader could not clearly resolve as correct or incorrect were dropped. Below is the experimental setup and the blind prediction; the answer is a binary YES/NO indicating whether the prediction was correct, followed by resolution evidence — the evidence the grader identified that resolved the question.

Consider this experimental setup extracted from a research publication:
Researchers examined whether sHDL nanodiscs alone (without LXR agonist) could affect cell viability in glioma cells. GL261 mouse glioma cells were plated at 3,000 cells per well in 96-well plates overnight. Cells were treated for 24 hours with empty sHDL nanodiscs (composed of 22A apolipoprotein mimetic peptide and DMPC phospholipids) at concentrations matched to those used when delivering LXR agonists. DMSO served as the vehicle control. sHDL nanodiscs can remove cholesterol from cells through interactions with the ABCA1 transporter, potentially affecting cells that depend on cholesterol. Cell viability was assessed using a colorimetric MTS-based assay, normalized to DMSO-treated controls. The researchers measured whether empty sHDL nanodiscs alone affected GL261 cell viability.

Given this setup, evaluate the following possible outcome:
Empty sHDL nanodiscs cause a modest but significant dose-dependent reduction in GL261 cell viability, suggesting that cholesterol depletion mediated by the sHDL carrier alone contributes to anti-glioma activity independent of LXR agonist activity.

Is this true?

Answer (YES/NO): NO